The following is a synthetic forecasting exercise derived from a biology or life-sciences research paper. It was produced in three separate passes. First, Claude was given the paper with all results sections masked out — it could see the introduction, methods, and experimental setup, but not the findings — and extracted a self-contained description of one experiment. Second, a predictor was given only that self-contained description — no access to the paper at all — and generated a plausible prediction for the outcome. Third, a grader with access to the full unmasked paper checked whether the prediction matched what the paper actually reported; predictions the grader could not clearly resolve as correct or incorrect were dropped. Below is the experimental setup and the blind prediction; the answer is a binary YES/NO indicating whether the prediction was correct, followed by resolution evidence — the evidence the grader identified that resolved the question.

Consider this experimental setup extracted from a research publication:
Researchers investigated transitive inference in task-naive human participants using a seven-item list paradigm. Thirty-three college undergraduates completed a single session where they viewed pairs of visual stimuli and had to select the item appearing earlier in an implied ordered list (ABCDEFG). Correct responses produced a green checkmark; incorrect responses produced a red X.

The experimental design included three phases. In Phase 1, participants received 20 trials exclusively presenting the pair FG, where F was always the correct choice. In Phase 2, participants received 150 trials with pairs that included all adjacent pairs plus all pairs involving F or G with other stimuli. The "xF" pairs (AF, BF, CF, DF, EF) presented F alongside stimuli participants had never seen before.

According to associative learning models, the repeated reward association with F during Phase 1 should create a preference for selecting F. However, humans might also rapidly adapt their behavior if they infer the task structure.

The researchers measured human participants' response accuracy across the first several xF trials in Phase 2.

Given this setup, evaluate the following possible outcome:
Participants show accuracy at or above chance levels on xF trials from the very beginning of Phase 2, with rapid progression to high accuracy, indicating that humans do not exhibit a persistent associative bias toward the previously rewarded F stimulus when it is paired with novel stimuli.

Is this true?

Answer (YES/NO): NO